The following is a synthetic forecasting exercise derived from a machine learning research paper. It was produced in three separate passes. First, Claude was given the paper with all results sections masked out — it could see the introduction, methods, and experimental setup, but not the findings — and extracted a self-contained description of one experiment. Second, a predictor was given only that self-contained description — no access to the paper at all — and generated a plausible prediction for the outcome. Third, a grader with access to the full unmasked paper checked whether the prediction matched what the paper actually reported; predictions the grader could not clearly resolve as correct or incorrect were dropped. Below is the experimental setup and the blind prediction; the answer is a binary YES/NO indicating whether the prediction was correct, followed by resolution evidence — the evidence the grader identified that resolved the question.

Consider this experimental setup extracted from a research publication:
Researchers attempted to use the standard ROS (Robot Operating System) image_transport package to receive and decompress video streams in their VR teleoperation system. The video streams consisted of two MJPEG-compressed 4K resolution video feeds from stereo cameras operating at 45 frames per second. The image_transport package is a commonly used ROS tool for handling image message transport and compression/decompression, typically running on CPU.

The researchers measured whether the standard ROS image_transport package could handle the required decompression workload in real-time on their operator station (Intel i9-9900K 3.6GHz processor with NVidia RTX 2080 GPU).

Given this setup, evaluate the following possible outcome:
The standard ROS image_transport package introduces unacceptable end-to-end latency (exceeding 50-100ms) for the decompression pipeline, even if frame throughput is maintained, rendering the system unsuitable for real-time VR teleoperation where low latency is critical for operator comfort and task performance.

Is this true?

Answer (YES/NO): NO